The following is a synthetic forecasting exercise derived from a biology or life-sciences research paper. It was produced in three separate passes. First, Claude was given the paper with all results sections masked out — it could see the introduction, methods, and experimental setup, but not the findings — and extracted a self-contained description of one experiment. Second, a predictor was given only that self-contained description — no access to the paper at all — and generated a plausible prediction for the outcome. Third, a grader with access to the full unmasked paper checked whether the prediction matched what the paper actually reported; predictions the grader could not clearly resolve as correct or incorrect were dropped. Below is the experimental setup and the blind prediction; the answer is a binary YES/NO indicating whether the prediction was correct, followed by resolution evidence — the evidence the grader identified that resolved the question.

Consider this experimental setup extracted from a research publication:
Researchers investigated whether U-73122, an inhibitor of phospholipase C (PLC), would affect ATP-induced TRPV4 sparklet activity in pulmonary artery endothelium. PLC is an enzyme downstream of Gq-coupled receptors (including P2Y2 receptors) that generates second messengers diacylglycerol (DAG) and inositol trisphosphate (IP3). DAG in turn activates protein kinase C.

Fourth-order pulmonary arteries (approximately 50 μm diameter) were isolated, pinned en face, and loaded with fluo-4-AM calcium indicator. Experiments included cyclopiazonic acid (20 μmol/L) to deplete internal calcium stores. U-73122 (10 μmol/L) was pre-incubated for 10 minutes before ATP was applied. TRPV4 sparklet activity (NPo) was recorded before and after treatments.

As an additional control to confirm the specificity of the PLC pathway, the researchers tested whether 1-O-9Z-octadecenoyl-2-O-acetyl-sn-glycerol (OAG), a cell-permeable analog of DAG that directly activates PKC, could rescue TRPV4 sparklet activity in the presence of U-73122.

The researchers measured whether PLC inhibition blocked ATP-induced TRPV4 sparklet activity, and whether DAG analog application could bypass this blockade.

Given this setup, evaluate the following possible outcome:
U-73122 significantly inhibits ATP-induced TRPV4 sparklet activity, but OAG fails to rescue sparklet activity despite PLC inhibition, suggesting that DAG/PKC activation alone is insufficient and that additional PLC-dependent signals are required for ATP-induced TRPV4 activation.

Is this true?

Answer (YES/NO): NO